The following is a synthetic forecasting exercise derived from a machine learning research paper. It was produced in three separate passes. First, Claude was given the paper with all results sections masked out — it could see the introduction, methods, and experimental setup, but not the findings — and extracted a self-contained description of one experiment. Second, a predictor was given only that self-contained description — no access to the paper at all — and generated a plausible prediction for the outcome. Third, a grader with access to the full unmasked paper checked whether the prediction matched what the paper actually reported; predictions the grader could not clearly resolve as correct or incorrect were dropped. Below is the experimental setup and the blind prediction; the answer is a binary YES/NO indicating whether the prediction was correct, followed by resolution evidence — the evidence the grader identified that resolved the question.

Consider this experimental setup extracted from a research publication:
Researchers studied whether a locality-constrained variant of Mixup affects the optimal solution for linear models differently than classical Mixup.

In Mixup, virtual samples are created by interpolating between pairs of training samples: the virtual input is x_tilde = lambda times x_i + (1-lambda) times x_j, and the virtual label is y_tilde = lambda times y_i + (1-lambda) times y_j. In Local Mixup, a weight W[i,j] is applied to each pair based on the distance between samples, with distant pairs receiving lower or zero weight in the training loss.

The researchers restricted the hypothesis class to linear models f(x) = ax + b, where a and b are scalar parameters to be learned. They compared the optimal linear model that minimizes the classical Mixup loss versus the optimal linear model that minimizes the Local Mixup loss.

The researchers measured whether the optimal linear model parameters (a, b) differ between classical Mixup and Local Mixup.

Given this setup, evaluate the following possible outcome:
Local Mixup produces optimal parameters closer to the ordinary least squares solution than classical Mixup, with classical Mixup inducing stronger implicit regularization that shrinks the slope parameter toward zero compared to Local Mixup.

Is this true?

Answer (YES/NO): NO